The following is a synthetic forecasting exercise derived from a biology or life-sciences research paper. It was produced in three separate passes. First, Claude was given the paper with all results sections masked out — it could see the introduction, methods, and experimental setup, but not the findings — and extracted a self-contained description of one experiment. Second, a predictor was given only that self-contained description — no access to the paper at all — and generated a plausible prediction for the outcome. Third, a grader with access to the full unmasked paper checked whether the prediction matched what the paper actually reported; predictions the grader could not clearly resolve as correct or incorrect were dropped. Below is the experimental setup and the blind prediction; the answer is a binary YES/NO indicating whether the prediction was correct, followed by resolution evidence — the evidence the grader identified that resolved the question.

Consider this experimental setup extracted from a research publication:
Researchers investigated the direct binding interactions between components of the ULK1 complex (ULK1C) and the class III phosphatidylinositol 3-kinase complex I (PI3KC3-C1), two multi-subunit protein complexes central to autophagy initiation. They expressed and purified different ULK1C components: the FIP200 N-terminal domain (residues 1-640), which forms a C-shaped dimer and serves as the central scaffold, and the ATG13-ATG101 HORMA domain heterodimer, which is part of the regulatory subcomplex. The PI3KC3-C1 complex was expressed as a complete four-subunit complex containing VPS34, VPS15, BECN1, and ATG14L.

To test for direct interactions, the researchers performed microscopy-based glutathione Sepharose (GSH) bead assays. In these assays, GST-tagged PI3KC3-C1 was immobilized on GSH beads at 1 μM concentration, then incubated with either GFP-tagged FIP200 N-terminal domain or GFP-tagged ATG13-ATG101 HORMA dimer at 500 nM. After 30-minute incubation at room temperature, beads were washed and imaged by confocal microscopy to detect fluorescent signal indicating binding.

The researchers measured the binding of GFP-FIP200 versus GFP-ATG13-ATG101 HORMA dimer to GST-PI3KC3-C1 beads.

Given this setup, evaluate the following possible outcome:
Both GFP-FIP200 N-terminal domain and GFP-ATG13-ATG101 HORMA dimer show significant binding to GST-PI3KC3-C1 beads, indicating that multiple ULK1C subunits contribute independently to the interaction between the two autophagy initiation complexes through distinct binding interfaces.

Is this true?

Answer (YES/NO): NO